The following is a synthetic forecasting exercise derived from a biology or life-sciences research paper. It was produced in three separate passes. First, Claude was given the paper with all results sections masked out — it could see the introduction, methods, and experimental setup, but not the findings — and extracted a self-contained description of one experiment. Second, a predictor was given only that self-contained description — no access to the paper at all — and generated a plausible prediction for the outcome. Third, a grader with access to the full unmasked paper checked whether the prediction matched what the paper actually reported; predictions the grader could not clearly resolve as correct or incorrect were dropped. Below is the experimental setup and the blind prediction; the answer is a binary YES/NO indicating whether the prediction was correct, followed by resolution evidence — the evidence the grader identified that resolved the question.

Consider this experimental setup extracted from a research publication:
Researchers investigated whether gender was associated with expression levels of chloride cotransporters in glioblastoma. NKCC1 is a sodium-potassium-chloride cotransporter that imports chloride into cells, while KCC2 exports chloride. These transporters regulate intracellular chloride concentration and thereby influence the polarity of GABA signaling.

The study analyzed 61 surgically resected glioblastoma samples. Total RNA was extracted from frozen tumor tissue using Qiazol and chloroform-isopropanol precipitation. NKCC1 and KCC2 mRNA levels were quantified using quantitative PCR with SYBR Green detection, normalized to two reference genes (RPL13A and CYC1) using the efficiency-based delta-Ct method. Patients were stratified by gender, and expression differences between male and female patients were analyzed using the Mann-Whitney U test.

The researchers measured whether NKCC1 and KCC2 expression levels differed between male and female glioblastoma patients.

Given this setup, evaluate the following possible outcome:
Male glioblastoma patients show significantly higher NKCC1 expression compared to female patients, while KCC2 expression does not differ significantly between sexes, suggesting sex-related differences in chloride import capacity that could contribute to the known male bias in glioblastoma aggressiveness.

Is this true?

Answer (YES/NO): NO